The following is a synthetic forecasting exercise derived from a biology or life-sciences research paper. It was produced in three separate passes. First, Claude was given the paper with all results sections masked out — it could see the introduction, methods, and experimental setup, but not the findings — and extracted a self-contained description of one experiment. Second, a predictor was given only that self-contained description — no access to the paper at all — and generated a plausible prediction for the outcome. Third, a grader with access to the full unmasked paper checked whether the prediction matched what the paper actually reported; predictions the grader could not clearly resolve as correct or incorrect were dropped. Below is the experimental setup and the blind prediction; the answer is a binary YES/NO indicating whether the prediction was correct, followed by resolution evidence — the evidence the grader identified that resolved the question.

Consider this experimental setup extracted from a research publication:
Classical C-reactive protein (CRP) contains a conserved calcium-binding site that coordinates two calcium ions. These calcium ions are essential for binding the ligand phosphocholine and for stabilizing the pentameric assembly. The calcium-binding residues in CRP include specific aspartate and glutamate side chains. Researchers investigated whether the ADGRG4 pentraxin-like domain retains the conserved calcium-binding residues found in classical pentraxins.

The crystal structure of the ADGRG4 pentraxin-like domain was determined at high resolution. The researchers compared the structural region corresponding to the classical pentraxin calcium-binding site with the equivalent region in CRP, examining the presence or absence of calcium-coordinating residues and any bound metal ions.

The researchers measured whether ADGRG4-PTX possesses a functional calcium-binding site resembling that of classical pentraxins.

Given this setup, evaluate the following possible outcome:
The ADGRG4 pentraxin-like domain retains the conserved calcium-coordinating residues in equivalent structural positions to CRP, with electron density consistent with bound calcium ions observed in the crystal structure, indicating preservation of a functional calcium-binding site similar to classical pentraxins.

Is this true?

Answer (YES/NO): NO